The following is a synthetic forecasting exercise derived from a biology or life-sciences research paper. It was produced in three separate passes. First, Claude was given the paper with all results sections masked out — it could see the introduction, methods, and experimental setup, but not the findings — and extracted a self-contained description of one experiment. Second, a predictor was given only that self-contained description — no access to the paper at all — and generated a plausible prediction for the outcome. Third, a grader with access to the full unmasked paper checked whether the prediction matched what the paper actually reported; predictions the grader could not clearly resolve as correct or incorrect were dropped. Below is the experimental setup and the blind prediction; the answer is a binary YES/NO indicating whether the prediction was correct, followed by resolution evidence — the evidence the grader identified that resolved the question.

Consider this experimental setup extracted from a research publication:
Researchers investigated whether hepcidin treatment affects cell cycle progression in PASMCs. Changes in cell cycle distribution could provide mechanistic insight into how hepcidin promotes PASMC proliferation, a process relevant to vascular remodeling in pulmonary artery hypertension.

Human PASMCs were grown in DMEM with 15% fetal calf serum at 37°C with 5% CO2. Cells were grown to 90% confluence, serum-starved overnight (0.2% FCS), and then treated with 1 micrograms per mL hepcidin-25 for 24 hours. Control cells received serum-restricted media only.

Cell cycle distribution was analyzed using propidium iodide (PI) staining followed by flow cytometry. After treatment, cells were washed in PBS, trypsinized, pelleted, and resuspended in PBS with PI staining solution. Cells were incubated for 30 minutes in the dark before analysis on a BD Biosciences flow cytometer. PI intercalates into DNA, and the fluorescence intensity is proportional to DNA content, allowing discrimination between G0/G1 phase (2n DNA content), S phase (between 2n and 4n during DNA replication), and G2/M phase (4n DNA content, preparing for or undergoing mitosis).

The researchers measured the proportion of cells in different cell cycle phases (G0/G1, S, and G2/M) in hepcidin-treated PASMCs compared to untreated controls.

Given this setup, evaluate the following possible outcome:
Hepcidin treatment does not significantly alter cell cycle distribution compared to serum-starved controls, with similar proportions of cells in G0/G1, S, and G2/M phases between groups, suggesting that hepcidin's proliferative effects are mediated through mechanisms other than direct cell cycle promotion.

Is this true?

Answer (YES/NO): NO